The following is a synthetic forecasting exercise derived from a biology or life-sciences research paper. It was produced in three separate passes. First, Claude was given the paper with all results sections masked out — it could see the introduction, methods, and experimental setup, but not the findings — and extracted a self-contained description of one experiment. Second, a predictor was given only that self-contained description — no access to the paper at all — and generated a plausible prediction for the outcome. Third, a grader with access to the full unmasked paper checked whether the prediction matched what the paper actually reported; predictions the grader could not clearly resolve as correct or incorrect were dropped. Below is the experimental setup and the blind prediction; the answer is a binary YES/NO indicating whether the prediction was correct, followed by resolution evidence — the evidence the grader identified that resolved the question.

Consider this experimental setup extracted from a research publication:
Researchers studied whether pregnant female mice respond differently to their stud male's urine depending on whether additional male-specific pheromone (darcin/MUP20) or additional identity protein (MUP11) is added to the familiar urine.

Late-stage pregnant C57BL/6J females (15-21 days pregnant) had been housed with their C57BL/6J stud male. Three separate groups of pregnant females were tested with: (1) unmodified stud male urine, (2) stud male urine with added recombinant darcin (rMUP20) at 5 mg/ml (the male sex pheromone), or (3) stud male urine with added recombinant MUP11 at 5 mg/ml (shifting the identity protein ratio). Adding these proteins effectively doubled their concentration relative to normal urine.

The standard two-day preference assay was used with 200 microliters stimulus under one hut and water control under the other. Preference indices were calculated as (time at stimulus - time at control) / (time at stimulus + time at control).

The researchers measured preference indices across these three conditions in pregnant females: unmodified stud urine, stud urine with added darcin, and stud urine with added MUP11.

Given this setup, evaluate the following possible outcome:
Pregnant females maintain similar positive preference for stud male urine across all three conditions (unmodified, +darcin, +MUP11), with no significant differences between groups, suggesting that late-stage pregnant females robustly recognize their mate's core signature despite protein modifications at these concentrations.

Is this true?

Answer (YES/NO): NO